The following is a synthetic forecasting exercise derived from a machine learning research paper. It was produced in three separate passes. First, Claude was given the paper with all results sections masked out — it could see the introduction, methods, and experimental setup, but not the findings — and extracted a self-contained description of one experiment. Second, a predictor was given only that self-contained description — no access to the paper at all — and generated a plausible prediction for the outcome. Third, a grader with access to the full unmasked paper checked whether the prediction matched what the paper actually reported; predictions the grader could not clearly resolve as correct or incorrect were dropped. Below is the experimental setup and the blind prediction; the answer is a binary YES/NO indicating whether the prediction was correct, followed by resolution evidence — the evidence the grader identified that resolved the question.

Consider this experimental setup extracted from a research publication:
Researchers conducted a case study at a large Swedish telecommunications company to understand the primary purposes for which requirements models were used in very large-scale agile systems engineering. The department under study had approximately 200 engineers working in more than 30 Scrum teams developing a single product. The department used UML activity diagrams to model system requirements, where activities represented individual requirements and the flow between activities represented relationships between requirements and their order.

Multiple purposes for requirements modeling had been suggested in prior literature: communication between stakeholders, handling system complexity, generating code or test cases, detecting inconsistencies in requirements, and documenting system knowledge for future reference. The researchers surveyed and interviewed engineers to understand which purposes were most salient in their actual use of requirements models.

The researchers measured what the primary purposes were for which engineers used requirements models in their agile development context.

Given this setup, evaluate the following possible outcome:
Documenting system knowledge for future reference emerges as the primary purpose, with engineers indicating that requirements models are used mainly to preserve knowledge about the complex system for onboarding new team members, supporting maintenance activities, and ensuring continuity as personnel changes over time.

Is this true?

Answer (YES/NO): NO